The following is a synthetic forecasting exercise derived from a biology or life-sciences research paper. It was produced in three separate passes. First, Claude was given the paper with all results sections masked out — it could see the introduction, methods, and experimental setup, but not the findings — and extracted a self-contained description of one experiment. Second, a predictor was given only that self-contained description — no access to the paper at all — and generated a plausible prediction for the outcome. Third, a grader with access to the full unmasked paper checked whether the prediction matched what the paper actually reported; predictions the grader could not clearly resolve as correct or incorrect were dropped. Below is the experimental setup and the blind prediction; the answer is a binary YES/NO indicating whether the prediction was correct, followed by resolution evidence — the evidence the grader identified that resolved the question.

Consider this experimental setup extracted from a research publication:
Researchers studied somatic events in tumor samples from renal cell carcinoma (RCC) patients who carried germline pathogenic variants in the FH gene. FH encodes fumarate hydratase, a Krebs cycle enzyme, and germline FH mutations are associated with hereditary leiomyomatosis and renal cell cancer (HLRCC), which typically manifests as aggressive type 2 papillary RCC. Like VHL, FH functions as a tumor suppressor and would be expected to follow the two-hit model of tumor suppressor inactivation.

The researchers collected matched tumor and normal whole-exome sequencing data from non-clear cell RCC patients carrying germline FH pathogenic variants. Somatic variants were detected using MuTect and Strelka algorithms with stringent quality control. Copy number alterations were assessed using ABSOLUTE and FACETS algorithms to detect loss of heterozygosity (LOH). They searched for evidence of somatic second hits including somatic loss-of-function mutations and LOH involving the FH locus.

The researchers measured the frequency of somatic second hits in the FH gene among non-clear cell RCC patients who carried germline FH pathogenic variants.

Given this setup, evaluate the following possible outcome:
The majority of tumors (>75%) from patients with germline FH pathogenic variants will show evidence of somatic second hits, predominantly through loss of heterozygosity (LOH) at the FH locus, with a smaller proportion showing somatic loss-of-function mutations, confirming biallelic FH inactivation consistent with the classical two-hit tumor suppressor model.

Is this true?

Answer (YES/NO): NO